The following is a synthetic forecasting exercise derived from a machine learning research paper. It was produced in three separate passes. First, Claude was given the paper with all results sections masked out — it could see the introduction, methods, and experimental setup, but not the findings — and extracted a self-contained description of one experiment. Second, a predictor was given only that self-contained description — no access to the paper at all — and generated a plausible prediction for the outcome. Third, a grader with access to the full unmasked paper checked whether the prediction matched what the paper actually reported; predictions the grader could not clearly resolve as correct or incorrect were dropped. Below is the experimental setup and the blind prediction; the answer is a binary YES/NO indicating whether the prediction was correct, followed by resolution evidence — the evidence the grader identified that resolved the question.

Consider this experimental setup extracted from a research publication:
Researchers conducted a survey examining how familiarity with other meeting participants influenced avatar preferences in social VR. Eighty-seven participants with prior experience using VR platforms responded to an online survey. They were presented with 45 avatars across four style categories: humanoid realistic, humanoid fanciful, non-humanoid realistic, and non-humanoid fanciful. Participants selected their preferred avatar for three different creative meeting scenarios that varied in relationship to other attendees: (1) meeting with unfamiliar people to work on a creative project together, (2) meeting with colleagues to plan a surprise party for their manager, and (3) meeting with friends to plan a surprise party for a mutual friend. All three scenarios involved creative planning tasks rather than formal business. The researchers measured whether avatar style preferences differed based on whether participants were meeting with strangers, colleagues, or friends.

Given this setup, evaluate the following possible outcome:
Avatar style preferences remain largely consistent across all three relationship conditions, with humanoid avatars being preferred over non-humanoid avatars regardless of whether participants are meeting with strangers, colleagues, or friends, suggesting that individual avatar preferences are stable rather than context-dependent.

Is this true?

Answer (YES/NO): NO